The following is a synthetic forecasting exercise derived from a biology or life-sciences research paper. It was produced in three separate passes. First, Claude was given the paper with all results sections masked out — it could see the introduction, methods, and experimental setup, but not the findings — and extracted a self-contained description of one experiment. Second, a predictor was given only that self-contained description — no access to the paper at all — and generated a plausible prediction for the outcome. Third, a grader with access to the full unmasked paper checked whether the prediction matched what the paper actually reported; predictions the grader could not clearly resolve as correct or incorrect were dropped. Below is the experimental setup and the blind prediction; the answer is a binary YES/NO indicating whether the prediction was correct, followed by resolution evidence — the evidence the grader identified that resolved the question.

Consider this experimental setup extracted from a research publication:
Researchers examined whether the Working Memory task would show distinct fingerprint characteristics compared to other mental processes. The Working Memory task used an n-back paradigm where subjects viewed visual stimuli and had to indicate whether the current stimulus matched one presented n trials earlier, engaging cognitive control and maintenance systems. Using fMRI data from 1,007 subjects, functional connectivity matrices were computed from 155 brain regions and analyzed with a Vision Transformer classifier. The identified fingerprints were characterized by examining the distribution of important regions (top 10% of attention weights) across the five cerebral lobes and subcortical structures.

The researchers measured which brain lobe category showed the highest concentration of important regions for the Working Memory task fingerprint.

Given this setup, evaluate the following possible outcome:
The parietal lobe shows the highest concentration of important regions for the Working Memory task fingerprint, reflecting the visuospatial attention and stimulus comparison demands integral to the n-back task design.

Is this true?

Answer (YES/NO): NO